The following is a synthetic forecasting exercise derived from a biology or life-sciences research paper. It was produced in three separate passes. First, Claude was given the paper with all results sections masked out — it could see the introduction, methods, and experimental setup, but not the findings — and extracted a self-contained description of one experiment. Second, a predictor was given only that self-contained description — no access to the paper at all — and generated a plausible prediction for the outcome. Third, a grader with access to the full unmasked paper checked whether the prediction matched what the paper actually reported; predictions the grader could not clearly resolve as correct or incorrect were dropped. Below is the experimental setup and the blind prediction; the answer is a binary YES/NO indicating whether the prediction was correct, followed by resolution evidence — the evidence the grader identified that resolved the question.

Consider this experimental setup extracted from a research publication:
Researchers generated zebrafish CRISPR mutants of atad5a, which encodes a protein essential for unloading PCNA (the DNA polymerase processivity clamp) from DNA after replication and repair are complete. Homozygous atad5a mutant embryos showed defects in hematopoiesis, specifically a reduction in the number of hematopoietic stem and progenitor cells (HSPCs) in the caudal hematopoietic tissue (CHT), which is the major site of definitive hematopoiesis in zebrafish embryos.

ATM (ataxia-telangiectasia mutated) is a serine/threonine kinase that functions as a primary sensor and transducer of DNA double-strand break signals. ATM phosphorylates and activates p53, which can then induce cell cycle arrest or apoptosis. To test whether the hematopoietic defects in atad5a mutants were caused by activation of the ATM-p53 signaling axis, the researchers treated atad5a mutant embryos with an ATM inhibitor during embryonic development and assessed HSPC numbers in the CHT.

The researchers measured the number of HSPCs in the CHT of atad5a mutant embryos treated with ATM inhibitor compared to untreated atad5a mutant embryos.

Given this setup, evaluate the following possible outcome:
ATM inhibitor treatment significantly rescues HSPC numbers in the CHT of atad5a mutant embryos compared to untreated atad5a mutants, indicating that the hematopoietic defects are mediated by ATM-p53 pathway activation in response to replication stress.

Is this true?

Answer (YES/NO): YES